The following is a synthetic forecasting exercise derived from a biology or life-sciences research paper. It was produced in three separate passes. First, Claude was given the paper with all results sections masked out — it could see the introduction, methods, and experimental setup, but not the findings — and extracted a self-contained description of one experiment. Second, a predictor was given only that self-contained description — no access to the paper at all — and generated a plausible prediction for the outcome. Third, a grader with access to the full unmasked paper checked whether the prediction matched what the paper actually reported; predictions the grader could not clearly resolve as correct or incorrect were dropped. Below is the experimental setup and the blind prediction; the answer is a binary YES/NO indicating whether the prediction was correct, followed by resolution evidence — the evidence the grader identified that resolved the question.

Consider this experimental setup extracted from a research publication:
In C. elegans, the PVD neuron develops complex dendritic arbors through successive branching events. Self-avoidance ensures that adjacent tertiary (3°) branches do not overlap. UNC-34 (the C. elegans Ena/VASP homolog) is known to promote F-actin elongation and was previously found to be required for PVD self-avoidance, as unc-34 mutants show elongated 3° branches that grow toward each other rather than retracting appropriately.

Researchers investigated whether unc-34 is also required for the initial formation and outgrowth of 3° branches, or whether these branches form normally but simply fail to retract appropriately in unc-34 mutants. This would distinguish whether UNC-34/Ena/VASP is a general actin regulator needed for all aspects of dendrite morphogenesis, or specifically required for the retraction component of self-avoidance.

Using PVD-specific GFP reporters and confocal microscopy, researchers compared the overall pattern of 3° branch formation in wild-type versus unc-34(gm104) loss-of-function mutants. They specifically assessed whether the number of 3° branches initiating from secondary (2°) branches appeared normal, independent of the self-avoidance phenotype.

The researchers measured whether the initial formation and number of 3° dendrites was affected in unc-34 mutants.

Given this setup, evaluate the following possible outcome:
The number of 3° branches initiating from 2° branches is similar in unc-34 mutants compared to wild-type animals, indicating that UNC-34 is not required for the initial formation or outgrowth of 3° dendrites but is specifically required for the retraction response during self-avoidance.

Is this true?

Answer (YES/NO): YES